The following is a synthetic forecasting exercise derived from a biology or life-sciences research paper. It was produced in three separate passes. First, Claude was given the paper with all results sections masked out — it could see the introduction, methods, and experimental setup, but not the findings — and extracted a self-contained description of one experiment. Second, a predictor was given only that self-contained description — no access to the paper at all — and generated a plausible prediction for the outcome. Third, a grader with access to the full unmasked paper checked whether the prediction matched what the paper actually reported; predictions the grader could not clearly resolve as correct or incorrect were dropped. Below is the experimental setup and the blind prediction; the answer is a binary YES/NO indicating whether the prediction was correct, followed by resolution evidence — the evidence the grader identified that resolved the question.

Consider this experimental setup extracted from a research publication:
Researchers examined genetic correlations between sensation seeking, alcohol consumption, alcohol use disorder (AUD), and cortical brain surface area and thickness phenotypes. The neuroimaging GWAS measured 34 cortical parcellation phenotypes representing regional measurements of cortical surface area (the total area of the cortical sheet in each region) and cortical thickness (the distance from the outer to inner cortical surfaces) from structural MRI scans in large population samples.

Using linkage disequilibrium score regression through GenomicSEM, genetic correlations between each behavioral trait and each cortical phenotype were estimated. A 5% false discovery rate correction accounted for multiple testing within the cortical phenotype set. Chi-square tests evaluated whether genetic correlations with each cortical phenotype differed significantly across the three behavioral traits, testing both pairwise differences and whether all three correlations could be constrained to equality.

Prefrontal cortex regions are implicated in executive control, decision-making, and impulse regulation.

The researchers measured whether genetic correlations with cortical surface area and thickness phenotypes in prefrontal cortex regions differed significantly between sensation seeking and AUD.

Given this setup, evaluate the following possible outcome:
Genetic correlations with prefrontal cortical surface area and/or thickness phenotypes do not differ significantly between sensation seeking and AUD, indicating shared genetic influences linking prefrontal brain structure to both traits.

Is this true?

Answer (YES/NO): NO